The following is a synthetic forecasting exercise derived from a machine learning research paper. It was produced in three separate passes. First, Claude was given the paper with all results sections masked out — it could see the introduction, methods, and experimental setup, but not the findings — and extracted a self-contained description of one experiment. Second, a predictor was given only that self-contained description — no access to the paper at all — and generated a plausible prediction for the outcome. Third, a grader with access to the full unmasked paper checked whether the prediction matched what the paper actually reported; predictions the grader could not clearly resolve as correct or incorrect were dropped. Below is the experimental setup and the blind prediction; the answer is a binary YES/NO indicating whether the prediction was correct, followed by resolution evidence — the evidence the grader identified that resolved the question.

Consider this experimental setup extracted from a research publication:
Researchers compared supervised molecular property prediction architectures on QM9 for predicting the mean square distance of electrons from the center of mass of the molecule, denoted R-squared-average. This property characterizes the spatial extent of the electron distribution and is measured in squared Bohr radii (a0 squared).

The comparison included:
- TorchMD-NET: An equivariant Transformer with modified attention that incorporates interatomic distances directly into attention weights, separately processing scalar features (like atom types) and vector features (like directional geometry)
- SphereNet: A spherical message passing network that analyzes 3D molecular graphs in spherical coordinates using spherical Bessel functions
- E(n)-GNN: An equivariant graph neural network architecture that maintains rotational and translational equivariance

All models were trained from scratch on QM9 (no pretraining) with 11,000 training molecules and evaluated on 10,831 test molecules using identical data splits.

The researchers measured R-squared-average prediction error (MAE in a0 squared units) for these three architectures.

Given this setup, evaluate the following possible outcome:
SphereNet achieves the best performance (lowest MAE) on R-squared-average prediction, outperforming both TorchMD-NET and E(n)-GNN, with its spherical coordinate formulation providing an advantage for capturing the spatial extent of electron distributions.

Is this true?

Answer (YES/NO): NO